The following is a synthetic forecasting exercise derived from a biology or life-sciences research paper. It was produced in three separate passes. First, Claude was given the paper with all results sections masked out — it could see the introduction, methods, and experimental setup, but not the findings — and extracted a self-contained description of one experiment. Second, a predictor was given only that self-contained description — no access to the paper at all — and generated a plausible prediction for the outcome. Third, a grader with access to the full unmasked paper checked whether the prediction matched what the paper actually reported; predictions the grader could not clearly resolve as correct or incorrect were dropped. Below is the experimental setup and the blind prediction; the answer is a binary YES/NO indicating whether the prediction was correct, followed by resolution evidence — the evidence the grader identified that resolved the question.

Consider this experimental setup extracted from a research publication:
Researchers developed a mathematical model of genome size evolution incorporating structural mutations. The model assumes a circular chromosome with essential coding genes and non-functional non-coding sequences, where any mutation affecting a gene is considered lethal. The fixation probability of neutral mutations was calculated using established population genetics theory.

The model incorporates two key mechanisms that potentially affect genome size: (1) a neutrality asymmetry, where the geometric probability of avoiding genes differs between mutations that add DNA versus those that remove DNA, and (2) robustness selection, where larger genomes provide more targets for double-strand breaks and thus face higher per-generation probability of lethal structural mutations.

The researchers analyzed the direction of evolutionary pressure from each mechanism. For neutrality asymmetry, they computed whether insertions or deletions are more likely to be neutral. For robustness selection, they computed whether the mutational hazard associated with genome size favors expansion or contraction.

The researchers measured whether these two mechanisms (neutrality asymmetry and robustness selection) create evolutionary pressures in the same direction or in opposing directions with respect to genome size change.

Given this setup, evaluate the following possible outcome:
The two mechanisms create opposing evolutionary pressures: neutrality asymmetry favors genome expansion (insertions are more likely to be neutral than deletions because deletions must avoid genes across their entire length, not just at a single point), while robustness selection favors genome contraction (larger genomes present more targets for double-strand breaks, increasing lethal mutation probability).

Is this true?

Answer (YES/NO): YES